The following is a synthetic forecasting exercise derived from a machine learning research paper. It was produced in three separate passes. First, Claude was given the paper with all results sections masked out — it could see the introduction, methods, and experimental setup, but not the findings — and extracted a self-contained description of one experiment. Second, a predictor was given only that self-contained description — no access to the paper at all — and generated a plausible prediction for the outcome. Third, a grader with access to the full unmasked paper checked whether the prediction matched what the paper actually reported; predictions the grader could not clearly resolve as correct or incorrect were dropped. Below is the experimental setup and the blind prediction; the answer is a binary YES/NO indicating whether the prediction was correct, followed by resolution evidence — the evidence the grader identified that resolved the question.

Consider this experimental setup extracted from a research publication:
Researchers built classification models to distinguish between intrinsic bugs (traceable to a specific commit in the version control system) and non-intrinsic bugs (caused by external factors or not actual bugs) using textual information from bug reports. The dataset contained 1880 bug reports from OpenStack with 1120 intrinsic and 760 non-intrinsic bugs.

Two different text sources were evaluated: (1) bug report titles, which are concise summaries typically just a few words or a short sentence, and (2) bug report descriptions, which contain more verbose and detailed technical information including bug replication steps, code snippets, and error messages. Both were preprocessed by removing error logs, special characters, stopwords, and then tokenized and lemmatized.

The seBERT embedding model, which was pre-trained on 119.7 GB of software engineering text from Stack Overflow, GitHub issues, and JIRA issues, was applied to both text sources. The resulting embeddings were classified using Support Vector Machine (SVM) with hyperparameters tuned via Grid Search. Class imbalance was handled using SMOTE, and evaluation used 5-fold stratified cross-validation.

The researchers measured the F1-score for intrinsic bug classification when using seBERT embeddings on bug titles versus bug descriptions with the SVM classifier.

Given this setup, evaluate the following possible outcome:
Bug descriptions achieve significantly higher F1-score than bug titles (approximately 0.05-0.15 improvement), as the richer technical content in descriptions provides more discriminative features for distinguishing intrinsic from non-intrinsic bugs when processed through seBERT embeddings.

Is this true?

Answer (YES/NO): NO